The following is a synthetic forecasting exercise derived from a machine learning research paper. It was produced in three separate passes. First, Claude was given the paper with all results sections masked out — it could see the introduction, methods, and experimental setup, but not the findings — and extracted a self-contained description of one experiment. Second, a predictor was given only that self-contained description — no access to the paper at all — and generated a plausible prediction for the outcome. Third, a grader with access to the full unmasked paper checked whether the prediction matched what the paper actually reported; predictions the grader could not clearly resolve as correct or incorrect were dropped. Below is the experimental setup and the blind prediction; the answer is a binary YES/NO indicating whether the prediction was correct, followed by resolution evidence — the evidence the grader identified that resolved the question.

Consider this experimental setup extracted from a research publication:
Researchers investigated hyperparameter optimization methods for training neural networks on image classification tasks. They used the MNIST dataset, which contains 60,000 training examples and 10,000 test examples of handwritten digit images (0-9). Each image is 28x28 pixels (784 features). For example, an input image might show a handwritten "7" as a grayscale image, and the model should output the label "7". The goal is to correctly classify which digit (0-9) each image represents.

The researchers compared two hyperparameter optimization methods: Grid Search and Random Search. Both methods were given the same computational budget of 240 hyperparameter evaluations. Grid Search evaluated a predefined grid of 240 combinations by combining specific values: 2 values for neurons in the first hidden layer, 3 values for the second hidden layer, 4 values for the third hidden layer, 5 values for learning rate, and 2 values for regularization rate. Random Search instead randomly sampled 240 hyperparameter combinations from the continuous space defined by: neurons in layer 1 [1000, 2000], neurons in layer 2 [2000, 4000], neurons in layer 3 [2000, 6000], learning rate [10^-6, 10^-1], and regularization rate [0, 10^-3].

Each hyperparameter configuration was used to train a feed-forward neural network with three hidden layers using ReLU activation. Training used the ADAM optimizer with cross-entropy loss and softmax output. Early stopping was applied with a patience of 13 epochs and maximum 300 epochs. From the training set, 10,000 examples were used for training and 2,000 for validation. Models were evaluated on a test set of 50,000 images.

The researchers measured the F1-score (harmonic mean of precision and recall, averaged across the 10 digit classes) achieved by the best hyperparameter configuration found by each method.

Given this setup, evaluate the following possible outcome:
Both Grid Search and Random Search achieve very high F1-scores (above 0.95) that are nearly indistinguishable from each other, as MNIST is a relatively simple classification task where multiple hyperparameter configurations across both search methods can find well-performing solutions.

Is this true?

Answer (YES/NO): YES